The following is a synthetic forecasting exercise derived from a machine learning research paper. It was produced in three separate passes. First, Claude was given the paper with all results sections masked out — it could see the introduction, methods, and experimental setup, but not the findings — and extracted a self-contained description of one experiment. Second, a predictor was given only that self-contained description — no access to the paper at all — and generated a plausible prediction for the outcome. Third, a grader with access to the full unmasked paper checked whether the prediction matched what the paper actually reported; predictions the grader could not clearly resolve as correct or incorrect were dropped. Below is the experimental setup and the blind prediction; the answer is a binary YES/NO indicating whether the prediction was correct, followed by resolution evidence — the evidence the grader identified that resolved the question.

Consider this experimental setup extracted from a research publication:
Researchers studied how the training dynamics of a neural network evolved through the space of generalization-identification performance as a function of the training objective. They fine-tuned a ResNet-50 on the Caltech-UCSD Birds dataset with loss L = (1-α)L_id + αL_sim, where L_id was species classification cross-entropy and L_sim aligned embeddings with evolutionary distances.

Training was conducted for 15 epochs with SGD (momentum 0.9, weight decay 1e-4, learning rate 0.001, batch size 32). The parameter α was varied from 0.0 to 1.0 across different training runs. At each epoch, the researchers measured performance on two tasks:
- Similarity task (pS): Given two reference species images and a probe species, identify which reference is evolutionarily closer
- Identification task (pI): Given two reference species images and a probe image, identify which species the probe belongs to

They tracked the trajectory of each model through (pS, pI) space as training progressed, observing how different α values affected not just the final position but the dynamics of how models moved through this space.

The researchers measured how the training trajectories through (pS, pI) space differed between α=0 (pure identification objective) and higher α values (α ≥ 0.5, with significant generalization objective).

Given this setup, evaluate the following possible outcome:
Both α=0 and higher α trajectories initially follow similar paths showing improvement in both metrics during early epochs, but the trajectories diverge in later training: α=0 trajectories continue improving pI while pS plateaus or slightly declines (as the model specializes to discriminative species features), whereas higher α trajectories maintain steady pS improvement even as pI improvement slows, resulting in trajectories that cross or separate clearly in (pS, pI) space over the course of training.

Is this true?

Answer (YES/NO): NO